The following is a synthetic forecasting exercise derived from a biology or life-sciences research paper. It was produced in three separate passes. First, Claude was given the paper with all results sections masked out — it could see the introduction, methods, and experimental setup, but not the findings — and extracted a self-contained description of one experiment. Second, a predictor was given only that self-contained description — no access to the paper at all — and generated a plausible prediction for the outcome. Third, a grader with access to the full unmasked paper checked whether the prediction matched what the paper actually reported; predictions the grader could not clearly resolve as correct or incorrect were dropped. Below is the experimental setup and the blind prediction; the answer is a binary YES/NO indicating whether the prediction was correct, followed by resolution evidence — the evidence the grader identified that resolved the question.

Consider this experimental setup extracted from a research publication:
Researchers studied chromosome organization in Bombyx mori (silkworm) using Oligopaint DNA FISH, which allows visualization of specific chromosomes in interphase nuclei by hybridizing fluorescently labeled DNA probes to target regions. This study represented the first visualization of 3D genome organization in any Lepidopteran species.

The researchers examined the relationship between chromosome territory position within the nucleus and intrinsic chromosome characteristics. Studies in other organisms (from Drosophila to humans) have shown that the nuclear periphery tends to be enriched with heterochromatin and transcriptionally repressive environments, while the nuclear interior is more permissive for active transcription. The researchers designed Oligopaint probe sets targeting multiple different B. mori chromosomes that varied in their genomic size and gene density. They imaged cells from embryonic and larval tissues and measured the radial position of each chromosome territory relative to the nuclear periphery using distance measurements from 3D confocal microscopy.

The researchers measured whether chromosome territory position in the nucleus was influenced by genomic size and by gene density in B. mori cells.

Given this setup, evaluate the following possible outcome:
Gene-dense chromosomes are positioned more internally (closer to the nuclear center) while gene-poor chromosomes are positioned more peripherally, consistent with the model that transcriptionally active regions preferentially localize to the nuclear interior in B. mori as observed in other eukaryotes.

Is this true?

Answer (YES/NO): YES